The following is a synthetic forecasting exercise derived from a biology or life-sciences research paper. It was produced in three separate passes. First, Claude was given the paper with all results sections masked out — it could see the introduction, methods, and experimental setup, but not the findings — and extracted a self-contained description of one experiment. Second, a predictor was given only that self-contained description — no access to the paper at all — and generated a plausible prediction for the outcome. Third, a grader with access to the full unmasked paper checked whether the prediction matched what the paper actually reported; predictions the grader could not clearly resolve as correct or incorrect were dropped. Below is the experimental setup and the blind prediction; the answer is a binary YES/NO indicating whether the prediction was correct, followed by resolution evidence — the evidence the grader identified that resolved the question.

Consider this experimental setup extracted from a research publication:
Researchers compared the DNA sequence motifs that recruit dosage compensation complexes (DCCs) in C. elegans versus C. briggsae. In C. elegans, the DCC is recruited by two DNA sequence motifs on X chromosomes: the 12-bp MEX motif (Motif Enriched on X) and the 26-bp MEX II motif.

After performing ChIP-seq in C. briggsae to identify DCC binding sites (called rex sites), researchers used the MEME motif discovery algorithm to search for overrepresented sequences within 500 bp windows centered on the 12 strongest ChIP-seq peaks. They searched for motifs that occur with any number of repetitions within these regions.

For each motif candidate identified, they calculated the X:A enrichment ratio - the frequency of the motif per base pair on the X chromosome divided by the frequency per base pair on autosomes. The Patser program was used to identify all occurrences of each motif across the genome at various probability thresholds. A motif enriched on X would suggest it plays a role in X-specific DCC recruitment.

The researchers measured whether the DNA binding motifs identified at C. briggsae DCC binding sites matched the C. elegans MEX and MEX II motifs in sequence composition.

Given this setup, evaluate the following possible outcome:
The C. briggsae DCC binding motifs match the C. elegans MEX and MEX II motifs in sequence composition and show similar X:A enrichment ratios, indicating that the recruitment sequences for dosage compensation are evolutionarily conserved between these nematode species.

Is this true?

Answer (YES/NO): NO